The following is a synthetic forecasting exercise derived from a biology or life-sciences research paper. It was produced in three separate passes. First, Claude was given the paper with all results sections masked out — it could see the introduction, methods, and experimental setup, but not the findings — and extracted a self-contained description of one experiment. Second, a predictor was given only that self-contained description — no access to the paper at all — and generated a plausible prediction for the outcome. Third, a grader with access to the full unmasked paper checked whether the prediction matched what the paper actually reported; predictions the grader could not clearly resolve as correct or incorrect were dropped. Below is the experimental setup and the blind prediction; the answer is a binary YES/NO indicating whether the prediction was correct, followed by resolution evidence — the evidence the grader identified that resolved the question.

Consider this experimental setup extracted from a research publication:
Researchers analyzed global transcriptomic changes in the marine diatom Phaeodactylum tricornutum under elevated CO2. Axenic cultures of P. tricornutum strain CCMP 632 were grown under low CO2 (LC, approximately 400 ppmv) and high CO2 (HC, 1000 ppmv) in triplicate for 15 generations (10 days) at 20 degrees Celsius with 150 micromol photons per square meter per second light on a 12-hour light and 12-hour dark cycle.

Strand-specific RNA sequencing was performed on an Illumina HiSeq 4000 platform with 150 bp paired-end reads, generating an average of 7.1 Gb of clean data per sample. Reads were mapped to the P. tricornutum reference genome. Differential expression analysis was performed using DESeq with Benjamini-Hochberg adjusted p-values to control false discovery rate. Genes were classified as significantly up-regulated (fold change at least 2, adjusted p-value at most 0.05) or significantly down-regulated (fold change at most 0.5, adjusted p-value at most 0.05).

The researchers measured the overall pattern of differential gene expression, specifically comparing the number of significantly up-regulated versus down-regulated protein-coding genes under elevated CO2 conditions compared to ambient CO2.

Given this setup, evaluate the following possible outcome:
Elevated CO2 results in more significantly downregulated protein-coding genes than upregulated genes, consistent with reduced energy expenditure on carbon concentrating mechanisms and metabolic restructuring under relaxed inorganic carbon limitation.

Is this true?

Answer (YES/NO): NO